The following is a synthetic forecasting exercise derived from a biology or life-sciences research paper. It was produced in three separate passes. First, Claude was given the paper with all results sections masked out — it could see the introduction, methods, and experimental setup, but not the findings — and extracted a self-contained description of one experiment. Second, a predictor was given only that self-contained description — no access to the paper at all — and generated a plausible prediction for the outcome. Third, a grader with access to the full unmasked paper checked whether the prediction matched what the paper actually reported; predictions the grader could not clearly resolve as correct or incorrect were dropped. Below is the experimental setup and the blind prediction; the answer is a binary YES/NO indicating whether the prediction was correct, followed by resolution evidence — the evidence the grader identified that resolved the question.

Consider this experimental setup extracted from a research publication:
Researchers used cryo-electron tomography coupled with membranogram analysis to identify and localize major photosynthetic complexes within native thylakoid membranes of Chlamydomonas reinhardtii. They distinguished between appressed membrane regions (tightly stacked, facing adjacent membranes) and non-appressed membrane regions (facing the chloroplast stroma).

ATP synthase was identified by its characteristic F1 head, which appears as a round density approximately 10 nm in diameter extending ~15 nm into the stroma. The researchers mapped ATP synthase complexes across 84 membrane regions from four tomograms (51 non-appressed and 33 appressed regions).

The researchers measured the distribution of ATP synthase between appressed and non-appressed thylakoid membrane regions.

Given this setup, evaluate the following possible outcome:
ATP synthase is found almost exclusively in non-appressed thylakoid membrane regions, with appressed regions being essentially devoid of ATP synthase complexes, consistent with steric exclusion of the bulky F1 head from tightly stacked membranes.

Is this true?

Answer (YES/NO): YES